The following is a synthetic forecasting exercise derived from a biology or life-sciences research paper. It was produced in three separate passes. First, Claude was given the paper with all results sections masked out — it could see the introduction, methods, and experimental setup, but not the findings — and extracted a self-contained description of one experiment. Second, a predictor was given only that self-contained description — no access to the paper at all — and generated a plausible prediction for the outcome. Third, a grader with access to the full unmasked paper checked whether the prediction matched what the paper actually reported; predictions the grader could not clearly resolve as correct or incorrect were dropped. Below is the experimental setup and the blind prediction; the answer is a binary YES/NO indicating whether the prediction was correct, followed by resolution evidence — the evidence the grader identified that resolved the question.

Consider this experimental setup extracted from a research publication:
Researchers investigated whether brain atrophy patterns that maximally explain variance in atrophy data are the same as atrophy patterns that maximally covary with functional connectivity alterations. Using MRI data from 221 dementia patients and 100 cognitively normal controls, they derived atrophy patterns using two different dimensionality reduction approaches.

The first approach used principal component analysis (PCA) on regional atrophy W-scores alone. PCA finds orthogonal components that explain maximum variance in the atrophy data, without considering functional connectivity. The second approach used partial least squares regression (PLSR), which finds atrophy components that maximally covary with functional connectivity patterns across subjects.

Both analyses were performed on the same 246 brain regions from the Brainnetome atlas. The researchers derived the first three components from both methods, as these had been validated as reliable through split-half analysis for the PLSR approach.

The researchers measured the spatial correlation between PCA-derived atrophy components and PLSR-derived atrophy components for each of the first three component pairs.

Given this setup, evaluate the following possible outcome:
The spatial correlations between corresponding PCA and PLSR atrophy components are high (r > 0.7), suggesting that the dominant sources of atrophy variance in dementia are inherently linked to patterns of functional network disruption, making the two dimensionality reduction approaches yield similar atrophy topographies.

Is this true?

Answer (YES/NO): YES